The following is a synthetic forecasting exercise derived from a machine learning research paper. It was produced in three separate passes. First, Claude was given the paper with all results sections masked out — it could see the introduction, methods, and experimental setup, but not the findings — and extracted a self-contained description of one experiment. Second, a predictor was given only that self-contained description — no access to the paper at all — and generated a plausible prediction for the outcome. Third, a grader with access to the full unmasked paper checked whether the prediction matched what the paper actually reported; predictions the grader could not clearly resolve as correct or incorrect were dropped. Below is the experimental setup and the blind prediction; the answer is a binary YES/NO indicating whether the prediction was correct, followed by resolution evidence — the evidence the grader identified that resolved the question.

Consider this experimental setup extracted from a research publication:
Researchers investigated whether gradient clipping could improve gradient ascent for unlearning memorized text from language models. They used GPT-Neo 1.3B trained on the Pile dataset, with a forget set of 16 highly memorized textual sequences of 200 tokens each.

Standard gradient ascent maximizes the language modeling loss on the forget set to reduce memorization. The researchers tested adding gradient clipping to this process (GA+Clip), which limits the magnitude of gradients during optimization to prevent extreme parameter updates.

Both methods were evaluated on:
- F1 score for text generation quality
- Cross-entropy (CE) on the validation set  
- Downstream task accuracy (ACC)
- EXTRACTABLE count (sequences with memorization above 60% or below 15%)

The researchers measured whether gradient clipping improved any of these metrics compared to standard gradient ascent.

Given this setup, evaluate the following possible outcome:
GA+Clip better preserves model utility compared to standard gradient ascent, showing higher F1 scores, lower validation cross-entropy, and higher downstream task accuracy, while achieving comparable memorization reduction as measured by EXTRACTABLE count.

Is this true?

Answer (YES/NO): NO